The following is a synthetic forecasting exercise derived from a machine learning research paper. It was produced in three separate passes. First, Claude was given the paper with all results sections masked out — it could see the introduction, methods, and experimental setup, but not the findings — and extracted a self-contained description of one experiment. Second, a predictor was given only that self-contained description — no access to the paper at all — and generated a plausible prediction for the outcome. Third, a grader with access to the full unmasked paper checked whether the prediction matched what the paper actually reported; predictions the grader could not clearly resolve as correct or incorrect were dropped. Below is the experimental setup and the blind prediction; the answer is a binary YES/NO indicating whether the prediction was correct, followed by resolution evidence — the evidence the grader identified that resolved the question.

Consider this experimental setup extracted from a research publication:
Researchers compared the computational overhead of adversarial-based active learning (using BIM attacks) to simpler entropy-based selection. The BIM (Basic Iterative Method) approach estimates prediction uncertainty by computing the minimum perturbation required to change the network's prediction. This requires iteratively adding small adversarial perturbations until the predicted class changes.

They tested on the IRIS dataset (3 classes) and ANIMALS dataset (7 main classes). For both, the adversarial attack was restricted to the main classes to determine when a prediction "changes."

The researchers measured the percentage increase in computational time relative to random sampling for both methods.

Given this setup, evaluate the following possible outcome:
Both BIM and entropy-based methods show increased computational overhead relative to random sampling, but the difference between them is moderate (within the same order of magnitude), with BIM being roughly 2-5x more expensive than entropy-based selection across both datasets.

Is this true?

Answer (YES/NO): NO